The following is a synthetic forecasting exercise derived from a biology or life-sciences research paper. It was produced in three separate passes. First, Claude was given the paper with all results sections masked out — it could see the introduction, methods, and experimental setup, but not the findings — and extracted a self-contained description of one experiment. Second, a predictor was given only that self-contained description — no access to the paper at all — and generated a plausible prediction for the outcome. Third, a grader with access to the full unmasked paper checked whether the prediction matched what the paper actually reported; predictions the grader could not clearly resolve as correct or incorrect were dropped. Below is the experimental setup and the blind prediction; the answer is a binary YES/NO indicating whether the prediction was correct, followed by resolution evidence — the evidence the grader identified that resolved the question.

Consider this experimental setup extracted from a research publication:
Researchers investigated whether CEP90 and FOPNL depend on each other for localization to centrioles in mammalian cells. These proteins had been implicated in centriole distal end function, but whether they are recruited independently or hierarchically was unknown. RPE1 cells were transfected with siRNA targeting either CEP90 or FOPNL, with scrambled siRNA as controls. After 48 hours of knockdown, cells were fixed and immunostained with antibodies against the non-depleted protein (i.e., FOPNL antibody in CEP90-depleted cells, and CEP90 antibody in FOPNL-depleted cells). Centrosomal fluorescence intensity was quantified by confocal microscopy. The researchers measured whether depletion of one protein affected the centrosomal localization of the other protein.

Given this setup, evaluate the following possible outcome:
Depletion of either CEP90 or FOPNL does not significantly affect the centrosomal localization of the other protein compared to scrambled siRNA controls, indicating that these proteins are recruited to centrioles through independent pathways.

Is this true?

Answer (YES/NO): NO